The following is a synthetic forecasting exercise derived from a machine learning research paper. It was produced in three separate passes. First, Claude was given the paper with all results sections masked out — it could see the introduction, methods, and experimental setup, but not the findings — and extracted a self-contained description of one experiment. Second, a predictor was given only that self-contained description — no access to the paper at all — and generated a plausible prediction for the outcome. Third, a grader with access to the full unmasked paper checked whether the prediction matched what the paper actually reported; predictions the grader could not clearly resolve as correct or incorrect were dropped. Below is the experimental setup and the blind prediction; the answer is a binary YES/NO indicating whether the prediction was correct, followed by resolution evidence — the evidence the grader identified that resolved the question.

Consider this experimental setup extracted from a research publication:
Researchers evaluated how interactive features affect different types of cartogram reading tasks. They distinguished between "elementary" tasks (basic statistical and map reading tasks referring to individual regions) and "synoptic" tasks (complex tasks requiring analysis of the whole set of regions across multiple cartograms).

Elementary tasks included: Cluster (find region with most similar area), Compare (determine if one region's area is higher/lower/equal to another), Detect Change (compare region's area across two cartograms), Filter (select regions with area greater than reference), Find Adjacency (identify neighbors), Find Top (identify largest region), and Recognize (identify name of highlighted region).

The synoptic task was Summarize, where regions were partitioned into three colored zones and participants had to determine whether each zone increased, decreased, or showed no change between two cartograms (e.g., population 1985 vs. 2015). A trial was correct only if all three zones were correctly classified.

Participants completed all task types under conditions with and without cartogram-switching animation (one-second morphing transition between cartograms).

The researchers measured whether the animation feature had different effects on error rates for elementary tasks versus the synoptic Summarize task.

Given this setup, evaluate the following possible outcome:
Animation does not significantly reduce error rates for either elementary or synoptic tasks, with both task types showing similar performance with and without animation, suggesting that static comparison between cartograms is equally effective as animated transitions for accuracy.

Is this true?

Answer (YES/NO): NO